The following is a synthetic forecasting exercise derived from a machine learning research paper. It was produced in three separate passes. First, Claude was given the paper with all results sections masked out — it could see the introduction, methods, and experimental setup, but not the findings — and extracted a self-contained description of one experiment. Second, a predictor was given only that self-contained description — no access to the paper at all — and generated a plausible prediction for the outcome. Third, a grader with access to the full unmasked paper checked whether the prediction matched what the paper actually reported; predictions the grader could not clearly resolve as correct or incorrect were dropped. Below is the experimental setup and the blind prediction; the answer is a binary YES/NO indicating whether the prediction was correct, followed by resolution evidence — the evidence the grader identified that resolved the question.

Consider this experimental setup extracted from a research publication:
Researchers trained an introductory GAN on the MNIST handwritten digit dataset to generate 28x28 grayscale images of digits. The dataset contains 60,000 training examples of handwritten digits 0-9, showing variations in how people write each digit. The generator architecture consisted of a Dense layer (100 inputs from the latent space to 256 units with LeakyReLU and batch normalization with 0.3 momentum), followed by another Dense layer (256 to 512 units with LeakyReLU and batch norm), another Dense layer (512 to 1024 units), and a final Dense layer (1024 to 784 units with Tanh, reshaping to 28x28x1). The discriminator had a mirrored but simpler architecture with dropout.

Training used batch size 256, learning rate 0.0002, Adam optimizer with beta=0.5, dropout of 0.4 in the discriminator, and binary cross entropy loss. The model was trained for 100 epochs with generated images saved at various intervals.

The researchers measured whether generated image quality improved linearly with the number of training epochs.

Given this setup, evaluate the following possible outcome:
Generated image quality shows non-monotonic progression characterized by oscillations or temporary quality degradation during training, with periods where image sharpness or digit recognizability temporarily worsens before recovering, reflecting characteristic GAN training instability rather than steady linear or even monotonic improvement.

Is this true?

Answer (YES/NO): NO